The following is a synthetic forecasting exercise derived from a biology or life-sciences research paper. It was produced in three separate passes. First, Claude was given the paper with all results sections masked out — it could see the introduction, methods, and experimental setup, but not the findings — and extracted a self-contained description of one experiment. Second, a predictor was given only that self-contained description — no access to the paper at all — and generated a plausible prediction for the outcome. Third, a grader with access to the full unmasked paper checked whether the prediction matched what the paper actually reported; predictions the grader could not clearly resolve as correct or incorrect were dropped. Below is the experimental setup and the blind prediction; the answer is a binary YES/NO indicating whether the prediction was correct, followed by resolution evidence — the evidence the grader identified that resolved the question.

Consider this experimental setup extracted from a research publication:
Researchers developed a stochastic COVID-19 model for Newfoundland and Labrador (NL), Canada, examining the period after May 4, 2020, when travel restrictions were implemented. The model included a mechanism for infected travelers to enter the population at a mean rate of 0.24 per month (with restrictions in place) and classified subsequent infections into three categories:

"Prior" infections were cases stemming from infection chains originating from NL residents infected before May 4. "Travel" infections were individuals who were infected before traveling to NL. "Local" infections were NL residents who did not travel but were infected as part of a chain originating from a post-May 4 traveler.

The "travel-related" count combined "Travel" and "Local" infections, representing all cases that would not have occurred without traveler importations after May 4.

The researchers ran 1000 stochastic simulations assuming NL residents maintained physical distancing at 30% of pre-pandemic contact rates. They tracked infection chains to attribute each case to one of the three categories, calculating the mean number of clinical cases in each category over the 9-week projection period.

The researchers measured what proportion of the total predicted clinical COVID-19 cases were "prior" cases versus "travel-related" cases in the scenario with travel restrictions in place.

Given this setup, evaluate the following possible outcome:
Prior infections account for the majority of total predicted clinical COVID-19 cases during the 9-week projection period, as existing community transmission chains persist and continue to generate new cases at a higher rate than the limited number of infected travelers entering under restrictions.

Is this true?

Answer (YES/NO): YES